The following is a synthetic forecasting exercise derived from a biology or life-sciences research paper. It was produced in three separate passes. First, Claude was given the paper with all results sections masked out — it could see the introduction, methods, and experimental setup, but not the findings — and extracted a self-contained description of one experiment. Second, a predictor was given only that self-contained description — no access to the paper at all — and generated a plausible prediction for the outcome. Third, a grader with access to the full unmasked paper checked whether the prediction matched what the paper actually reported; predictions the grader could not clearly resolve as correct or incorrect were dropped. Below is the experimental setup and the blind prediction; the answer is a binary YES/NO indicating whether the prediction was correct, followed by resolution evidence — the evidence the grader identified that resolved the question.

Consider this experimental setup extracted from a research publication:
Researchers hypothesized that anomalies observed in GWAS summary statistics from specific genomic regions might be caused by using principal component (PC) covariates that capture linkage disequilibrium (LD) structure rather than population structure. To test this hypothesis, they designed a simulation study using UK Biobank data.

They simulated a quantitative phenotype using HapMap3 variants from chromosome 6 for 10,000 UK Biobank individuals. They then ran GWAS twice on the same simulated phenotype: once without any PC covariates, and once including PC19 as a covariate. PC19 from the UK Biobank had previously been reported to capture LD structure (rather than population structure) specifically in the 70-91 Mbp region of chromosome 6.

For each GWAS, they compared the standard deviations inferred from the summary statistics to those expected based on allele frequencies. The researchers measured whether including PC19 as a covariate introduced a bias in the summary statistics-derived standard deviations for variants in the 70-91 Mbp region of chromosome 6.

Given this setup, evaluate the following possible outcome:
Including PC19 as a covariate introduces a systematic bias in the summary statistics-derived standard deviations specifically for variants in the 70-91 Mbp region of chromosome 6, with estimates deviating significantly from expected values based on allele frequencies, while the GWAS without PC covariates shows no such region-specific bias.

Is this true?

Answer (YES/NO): YES